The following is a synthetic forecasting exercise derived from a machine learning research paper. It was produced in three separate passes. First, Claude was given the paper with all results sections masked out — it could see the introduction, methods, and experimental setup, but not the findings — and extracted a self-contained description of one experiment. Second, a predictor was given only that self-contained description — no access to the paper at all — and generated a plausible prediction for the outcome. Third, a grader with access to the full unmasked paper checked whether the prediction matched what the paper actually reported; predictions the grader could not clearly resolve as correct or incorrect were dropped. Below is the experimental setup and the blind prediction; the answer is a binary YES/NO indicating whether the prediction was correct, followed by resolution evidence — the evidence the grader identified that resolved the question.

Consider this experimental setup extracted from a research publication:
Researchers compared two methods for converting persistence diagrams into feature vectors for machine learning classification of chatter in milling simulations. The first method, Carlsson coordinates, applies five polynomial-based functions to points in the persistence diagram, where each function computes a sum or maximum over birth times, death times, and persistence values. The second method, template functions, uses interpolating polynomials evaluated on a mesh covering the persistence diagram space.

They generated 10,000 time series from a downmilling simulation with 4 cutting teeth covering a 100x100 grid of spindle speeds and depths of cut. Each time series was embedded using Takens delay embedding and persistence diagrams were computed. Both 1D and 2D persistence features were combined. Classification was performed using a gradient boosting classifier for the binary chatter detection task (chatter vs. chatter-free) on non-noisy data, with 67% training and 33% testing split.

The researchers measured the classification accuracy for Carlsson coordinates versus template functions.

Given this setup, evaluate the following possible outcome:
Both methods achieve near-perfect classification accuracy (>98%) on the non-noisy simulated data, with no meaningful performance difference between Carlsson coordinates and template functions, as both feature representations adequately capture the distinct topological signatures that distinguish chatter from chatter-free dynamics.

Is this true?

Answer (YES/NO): NO